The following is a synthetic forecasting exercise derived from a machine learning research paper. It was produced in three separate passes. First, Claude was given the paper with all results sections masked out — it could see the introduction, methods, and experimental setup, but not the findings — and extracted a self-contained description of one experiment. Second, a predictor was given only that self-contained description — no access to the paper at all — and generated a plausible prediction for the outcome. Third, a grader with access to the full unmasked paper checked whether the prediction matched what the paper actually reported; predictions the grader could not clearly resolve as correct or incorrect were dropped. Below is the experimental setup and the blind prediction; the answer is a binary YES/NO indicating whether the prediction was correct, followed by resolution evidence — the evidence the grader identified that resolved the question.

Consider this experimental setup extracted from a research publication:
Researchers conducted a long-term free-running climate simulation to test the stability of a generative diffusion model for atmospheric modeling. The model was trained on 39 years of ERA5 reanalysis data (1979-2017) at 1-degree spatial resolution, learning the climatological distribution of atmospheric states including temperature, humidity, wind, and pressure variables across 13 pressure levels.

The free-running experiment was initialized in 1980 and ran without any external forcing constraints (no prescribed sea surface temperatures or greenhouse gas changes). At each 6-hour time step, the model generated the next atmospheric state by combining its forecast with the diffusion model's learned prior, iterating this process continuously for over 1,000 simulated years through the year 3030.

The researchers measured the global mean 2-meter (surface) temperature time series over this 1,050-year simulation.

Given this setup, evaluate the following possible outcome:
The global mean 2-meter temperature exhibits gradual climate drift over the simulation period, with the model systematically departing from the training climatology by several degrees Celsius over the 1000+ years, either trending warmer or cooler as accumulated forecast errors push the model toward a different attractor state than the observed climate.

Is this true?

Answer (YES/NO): NO